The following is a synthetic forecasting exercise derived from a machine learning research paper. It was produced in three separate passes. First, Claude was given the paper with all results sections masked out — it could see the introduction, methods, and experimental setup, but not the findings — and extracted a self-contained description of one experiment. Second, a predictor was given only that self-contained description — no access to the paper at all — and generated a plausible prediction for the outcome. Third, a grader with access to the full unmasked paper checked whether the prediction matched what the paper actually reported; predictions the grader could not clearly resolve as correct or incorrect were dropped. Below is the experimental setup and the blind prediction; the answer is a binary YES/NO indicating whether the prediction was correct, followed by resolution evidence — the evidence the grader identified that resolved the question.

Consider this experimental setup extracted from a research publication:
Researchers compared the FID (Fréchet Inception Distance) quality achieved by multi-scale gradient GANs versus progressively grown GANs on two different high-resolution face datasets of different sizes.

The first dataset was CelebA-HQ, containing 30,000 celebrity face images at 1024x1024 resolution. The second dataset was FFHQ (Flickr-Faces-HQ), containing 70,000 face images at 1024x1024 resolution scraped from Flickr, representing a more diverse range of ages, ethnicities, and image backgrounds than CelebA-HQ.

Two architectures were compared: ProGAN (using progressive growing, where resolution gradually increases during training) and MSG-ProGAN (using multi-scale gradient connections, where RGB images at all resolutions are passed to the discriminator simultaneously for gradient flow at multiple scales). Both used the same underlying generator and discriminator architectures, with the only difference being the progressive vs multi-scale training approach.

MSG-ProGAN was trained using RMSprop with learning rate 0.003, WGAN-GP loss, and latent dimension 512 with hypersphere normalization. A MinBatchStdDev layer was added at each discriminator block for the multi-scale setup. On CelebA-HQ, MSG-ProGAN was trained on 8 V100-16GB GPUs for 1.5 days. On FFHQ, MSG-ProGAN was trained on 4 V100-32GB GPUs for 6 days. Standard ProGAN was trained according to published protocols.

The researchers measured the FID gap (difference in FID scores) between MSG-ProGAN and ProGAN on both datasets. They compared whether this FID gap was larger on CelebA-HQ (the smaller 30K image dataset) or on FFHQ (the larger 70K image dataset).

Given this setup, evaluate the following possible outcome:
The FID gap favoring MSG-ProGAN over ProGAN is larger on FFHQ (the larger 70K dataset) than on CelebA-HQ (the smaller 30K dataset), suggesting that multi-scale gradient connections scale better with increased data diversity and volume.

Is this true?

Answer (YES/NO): NO